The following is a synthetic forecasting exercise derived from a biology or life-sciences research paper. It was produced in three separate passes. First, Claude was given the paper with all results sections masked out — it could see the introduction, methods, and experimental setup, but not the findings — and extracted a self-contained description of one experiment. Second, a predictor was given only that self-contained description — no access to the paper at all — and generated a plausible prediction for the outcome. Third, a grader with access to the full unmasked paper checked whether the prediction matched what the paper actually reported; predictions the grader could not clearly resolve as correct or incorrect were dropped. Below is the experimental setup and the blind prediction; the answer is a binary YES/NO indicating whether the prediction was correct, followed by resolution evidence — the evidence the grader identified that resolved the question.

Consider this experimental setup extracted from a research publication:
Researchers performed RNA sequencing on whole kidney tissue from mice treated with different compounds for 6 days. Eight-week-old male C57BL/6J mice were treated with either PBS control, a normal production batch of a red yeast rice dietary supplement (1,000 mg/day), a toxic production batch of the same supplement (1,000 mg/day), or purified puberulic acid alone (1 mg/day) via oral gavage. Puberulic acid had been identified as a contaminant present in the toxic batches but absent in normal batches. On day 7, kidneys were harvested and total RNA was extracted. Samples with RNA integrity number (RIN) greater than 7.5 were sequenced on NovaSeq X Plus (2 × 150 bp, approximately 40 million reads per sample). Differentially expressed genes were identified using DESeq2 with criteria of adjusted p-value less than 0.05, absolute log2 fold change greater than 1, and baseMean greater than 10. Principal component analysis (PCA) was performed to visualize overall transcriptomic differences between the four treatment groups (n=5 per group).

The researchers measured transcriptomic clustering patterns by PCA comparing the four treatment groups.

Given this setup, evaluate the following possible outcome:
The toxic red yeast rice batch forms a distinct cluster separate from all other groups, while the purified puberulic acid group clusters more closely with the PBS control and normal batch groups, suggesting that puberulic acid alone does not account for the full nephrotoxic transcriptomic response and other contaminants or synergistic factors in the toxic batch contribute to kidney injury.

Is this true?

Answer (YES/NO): NO